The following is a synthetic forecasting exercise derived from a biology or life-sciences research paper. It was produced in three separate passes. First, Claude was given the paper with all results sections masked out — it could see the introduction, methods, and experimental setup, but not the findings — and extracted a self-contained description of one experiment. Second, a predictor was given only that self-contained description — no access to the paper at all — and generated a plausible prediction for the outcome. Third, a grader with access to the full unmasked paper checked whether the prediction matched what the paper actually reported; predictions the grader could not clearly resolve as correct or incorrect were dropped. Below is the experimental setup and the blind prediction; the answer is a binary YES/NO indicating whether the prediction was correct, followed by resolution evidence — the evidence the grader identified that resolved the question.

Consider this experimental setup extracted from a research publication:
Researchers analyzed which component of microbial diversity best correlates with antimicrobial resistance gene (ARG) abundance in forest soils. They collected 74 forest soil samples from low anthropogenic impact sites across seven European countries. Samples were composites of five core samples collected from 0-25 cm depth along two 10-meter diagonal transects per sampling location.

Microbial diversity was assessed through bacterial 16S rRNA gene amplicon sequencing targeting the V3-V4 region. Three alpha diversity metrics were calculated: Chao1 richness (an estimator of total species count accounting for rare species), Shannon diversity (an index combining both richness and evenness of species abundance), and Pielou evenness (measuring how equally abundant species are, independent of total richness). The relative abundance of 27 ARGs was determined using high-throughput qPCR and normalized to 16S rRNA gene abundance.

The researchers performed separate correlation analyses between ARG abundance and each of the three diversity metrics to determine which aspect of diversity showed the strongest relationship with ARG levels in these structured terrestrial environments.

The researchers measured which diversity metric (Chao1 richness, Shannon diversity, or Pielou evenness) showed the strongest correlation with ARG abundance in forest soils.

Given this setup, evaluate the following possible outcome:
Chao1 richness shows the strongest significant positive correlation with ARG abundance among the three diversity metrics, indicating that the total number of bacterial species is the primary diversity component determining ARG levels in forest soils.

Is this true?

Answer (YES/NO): NO